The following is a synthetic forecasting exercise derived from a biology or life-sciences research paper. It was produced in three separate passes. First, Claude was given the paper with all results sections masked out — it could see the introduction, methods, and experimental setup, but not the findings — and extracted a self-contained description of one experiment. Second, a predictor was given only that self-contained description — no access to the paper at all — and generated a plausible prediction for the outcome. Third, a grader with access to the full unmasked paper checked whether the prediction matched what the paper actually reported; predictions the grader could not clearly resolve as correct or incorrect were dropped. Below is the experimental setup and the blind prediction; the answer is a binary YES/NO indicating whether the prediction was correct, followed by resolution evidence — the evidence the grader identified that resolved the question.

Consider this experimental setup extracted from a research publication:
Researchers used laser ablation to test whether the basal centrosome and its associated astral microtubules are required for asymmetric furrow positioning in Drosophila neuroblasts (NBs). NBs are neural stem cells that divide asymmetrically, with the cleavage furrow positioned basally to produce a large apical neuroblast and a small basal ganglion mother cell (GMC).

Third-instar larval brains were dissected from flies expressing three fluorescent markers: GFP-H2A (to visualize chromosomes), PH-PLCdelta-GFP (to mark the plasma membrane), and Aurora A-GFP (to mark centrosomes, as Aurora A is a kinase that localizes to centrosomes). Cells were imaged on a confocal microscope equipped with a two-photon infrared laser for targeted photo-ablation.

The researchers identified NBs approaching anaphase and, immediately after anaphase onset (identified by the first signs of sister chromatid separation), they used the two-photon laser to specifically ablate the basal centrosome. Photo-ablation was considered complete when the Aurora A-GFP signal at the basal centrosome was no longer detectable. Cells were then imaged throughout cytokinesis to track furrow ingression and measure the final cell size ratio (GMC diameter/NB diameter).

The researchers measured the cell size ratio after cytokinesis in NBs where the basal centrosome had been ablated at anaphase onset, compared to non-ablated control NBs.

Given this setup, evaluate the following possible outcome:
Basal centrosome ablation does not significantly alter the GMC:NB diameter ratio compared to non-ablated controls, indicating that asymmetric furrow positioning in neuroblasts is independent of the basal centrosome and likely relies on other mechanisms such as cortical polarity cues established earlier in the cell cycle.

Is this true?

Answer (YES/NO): NO